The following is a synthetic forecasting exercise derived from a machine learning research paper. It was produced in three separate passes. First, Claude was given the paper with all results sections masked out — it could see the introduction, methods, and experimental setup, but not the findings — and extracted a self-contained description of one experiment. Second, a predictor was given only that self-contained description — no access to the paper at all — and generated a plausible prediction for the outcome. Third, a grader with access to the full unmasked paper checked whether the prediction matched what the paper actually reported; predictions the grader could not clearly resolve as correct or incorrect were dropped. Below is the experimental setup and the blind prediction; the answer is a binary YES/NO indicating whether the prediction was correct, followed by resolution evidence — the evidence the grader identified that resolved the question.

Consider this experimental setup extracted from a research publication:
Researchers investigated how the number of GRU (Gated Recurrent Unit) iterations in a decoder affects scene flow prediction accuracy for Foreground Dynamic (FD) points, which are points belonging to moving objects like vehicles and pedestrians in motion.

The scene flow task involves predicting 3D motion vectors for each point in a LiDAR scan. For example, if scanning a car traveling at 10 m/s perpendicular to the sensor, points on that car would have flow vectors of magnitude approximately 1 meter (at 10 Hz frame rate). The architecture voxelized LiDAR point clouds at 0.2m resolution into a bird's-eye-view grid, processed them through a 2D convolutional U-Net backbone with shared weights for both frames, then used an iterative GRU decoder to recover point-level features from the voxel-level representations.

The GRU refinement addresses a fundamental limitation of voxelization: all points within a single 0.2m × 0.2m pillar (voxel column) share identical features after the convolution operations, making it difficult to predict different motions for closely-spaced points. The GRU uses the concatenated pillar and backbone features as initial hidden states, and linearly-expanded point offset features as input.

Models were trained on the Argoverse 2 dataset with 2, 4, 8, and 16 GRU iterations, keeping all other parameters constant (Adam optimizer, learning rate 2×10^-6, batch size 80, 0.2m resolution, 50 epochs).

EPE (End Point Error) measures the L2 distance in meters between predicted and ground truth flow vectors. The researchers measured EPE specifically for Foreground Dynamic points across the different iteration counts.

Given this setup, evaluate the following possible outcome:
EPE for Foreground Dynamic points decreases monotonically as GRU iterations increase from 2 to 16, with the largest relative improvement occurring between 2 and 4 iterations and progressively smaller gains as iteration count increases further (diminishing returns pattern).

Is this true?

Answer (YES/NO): NO